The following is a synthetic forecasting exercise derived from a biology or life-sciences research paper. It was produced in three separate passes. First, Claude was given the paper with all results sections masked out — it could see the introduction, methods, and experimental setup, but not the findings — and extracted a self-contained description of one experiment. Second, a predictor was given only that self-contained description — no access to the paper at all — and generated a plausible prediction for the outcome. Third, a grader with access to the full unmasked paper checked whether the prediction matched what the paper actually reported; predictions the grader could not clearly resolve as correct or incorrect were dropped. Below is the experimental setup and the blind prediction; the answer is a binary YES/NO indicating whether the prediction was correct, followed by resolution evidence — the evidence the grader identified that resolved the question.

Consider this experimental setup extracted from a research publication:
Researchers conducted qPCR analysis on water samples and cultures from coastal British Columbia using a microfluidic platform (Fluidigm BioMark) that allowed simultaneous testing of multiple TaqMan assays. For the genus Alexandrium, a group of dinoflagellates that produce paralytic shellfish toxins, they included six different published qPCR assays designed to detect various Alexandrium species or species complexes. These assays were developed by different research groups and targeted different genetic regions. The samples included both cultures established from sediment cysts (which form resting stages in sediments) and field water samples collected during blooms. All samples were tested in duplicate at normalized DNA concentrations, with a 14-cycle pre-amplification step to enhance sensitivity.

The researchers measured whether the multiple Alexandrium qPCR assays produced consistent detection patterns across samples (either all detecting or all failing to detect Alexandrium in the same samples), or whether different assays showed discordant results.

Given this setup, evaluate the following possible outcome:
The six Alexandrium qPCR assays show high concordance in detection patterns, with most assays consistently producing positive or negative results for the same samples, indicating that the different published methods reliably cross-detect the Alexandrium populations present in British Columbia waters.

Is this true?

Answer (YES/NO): NO